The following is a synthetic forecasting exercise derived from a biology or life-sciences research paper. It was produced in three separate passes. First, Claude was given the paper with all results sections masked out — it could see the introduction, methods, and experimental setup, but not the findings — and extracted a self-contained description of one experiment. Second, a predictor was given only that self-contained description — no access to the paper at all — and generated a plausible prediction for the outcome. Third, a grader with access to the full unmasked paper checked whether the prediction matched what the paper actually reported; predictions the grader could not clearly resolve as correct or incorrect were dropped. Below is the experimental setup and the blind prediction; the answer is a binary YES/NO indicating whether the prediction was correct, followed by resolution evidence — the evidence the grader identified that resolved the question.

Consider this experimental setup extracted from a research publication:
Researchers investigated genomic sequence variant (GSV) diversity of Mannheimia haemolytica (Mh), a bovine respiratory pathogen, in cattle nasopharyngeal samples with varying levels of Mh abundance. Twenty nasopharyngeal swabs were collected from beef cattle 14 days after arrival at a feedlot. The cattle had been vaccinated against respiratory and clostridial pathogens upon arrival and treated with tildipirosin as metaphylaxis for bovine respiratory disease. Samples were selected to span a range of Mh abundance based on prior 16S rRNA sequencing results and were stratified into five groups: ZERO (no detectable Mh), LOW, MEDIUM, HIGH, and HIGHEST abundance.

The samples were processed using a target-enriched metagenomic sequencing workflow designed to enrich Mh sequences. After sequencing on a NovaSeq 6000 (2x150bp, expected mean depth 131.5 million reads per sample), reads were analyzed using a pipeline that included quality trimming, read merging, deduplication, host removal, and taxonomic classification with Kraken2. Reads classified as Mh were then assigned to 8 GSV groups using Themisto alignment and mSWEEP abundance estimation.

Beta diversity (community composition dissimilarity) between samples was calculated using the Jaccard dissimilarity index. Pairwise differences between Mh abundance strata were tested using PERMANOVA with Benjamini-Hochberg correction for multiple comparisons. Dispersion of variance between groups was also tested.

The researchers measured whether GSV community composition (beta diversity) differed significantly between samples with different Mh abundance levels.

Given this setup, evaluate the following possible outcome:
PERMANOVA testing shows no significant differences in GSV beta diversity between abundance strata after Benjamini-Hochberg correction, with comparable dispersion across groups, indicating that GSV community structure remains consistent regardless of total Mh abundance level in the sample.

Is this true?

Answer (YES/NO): NO